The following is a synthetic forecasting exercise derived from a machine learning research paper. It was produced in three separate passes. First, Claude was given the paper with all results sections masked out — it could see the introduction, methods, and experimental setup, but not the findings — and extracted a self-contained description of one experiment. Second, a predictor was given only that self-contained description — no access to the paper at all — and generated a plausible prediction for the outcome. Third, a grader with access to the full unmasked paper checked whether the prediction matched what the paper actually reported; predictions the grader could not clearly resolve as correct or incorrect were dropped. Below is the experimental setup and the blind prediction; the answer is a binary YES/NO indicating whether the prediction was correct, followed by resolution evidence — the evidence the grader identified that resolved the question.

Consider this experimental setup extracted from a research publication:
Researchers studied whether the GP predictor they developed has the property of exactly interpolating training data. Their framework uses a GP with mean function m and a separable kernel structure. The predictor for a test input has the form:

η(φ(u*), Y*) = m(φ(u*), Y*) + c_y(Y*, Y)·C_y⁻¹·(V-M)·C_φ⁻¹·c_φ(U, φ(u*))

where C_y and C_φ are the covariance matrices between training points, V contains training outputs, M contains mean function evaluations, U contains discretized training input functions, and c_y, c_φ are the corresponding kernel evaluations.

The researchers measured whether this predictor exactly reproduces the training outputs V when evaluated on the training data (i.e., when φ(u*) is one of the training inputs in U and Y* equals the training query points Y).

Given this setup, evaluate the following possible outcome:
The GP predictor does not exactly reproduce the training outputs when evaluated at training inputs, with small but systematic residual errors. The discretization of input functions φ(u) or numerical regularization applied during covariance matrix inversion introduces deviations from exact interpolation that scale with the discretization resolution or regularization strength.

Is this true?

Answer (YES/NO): NO